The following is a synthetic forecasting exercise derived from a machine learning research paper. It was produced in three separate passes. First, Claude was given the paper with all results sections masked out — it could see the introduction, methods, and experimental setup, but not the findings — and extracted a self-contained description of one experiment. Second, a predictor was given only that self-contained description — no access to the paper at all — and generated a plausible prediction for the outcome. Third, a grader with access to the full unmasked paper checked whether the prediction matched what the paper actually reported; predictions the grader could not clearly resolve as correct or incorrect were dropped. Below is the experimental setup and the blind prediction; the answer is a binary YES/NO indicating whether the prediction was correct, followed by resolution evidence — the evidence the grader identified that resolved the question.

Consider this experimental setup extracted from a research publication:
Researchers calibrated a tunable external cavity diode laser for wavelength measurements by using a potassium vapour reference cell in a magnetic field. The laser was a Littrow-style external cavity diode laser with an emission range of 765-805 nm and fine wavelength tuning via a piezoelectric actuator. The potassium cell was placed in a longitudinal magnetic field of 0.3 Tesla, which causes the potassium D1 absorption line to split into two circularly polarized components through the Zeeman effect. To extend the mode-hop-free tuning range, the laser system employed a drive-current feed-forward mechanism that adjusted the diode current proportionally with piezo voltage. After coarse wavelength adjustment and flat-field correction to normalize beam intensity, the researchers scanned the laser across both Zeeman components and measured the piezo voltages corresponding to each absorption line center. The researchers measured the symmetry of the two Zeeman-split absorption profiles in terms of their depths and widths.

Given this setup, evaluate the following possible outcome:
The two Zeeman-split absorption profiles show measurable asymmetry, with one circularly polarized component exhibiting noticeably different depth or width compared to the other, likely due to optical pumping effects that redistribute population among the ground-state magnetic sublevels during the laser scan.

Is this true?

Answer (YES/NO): NO